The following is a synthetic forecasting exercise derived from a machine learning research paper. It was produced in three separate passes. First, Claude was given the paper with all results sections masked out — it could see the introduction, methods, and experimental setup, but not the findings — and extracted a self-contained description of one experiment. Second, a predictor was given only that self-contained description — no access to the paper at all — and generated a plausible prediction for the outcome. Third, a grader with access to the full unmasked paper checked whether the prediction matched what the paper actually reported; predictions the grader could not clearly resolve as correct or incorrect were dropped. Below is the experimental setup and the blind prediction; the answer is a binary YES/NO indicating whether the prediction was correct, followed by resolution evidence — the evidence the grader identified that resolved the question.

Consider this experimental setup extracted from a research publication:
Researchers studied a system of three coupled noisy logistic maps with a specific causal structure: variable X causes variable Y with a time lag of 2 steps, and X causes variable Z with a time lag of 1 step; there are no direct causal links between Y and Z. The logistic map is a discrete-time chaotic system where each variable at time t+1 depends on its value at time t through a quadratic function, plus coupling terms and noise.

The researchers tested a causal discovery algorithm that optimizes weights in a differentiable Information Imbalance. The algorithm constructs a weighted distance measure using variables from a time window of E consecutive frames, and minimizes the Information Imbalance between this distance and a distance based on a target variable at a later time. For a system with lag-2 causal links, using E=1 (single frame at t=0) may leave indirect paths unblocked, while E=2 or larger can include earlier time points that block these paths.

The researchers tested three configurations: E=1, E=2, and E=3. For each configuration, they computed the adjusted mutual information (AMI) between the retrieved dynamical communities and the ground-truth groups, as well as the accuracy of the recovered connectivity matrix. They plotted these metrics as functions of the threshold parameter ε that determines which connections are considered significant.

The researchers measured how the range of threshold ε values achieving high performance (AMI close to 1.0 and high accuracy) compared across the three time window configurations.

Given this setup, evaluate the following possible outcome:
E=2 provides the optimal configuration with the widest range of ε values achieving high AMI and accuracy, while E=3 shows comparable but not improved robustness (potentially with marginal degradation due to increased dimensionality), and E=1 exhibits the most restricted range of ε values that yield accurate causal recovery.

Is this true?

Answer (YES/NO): NO